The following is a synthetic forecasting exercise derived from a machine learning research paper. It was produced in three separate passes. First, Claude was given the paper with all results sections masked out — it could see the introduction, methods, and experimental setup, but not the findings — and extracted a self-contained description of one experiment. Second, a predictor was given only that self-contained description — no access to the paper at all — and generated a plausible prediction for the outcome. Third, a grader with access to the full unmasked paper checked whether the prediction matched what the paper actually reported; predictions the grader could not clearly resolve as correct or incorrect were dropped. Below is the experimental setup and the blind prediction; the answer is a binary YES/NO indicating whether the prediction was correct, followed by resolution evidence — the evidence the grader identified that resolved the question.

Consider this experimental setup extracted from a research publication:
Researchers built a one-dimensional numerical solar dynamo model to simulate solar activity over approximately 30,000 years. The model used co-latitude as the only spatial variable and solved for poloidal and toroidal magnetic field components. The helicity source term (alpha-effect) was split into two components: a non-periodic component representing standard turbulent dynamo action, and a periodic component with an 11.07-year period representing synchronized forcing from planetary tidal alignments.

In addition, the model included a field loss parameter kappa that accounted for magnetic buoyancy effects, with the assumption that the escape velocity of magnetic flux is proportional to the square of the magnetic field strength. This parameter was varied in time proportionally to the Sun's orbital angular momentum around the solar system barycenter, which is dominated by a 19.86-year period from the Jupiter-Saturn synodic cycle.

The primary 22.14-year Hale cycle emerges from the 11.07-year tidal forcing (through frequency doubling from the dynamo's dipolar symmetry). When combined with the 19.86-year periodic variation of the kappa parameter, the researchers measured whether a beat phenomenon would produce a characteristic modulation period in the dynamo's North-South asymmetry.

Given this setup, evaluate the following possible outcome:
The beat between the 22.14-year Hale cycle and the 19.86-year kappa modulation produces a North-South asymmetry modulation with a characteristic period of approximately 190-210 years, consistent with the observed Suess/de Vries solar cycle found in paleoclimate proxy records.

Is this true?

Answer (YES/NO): YES